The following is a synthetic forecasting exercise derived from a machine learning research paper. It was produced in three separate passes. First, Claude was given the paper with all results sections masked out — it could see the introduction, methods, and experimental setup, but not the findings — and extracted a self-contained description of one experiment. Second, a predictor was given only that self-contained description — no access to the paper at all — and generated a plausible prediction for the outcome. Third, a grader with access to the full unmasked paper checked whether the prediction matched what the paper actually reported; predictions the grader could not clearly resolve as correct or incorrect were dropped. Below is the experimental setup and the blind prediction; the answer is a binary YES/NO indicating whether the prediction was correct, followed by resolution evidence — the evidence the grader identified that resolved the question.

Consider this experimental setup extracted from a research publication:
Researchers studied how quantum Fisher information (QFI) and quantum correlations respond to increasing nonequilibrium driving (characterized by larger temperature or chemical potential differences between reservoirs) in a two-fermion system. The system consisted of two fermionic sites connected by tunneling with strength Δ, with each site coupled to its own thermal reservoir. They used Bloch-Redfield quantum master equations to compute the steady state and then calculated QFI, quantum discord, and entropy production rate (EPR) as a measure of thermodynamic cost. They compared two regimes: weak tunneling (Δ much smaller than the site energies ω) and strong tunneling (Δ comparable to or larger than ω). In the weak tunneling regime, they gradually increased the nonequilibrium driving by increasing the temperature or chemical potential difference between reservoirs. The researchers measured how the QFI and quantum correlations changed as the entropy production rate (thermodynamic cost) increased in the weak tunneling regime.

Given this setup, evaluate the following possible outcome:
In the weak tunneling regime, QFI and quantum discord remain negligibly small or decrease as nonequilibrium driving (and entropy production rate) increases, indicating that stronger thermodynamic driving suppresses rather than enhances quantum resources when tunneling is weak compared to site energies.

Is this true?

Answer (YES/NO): NO